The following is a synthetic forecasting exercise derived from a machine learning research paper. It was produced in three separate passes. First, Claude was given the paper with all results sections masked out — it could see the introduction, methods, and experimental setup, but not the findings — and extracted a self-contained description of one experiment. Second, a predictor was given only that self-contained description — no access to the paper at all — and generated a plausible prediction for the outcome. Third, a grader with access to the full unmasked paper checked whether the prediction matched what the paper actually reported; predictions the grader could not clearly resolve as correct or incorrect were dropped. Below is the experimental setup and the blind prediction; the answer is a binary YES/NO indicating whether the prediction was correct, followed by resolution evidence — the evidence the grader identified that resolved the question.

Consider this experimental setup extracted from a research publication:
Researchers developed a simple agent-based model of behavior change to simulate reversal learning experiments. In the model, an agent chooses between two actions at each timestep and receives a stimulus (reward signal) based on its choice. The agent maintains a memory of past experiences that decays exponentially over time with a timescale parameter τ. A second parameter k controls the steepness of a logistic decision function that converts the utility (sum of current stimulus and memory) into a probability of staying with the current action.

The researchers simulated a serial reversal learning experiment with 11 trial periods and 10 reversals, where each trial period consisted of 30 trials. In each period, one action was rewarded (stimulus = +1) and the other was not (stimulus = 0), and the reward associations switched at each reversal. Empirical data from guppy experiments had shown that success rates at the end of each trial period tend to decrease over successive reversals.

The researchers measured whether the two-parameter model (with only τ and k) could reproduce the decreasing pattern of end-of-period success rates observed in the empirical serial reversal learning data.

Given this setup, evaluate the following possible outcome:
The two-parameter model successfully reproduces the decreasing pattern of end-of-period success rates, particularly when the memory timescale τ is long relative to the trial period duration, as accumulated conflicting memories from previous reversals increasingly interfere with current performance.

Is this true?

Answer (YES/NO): NO